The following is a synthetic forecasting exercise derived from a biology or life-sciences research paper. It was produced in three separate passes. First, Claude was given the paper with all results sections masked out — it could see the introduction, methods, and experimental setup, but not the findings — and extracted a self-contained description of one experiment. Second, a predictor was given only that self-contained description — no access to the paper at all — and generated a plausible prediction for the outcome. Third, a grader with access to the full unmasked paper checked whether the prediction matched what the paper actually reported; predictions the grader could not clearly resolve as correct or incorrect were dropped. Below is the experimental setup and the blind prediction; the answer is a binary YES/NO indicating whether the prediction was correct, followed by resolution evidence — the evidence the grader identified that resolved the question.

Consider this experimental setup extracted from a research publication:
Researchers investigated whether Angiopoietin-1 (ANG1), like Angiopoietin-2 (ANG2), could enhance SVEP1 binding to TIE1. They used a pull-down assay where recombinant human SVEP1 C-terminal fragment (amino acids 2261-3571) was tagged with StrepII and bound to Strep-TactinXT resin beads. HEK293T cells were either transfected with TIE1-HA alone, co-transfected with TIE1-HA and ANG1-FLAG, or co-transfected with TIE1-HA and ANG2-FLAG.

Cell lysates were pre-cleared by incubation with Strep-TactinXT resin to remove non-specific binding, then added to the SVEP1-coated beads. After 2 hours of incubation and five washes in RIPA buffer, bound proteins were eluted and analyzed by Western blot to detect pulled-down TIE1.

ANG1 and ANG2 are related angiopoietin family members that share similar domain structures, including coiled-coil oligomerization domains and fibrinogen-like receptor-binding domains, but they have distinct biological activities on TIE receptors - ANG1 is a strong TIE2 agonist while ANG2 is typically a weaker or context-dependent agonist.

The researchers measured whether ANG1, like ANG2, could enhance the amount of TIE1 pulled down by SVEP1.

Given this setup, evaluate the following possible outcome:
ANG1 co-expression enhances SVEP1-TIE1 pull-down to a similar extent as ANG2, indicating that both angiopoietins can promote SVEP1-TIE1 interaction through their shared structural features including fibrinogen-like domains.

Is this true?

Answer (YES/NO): NO